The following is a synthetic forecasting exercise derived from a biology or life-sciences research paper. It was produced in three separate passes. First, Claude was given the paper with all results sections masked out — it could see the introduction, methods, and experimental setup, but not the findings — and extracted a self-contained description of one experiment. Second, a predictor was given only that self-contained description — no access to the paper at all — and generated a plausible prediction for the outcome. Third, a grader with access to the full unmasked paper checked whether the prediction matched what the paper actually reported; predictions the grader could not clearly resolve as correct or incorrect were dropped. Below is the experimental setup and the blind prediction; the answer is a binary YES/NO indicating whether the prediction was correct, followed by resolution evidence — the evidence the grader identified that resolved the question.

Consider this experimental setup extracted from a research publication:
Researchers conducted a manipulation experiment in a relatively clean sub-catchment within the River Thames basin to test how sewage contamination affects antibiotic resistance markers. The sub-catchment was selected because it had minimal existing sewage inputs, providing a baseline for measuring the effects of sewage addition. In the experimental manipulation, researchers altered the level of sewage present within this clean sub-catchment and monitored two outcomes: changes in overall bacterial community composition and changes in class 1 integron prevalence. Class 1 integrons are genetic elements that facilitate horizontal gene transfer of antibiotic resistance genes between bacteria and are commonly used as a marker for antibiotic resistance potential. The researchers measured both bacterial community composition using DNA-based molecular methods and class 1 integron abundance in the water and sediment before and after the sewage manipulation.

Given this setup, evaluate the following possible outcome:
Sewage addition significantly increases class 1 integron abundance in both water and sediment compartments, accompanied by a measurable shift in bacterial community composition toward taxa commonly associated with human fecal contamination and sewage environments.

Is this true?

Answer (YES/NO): NO